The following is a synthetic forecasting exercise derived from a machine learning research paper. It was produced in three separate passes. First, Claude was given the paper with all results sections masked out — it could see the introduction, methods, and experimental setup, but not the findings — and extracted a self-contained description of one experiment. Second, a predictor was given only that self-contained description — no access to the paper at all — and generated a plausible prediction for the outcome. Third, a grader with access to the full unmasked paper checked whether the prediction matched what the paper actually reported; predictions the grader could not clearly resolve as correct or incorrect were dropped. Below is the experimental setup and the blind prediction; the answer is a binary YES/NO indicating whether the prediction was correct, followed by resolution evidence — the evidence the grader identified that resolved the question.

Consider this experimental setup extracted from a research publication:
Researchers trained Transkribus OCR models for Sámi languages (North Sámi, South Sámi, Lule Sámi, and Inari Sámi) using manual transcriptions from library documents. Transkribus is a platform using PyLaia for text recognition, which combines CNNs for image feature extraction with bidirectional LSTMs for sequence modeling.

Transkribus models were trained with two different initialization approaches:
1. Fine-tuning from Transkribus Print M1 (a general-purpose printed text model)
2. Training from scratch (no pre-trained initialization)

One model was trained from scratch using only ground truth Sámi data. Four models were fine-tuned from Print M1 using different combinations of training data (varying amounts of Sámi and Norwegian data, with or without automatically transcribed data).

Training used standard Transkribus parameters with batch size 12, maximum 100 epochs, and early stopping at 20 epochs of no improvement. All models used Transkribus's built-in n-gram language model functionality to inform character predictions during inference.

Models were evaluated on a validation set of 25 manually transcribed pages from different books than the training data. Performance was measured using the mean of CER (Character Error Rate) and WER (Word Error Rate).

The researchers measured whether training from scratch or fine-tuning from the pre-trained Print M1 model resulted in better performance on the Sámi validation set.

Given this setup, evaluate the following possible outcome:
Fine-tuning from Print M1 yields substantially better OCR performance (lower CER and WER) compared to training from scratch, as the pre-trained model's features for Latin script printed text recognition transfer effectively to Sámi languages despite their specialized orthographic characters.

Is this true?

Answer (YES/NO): YES